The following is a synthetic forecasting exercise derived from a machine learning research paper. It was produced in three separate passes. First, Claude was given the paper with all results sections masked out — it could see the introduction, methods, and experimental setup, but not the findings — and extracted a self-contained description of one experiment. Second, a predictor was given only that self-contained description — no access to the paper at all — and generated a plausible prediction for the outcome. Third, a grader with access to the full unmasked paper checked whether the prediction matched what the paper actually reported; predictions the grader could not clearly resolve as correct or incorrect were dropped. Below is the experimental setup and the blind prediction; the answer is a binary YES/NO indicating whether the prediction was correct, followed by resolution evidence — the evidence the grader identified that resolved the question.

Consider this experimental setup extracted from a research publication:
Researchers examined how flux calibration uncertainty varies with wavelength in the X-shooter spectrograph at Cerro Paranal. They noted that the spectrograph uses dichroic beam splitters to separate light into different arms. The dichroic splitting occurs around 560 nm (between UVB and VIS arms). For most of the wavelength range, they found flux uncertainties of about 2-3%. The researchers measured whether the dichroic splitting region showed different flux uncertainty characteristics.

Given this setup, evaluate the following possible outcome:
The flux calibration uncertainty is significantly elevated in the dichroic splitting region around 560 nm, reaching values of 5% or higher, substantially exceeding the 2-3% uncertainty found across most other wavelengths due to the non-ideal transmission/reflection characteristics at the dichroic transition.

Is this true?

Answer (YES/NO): NO